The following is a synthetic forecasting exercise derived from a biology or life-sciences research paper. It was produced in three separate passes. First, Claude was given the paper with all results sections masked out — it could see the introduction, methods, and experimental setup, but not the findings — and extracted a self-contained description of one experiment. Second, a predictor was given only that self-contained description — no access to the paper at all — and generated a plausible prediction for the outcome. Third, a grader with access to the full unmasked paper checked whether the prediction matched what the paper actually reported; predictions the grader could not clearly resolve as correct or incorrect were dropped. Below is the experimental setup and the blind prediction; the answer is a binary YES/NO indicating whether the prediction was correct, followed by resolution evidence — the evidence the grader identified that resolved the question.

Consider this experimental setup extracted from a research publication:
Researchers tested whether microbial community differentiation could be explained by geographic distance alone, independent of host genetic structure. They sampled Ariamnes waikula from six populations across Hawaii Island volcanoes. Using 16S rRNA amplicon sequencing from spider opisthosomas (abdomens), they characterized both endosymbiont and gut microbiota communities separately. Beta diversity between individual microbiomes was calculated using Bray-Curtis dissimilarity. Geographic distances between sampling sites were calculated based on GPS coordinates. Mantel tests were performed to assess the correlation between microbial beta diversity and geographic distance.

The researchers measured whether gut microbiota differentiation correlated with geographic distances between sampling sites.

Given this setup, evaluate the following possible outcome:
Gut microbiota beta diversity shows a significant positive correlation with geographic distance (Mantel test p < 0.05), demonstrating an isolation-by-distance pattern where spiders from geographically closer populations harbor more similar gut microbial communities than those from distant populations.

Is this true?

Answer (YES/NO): NO